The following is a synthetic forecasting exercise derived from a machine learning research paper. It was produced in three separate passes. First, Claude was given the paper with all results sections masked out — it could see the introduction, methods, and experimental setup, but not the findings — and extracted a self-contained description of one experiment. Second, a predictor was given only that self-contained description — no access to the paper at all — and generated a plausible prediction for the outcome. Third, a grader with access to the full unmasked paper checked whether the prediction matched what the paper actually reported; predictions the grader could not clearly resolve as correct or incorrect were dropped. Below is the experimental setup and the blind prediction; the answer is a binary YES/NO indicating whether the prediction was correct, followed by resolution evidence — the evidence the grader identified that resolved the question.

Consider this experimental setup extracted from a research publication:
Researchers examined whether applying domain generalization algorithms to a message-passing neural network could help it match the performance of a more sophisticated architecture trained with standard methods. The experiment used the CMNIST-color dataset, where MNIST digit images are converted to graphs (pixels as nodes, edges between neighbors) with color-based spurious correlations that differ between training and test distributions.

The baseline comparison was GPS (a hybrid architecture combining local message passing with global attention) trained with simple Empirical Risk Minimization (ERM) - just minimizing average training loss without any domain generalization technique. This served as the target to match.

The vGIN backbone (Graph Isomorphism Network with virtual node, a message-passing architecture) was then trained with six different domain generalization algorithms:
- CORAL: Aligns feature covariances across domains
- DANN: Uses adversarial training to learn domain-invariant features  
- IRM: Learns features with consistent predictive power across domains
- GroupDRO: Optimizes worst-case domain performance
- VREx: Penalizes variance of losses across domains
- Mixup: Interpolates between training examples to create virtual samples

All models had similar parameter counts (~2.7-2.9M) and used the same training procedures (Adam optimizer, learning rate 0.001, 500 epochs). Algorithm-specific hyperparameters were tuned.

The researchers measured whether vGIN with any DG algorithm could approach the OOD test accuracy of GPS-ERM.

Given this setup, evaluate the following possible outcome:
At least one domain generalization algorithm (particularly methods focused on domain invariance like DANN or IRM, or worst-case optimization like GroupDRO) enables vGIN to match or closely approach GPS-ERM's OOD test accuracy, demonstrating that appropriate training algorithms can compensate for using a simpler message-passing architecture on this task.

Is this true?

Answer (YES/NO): NO